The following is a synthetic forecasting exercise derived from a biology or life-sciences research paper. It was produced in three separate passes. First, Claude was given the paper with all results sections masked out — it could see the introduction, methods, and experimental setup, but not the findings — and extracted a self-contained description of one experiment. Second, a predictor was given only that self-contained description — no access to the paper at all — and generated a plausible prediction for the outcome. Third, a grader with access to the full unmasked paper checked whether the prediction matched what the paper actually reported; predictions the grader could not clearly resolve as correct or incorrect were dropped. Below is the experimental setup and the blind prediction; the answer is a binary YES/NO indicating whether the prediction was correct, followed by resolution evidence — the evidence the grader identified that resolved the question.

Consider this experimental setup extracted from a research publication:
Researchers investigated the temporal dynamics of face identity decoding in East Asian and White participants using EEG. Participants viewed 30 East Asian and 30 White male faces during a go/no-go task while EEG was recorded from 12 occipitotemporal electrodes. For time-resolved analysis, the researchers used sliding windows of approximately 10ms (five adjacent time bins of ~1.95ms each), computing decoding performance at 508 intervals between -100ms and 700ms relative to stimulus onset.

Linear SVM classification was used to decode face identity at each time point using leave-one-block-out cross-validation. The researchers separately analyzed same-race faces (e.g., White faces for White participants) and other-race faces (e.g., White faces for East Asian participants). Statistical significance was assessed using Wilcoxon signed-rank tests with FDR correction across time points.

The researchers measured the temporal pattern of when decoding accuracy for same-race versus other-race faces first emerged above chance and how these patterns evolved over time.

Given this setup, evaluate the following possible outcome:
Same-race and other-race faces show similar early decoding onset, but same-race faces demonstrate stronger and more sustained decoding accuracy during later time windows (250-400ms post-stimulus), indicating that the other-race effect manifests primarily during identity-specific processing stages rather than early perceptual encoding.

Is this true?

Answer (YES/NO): NO